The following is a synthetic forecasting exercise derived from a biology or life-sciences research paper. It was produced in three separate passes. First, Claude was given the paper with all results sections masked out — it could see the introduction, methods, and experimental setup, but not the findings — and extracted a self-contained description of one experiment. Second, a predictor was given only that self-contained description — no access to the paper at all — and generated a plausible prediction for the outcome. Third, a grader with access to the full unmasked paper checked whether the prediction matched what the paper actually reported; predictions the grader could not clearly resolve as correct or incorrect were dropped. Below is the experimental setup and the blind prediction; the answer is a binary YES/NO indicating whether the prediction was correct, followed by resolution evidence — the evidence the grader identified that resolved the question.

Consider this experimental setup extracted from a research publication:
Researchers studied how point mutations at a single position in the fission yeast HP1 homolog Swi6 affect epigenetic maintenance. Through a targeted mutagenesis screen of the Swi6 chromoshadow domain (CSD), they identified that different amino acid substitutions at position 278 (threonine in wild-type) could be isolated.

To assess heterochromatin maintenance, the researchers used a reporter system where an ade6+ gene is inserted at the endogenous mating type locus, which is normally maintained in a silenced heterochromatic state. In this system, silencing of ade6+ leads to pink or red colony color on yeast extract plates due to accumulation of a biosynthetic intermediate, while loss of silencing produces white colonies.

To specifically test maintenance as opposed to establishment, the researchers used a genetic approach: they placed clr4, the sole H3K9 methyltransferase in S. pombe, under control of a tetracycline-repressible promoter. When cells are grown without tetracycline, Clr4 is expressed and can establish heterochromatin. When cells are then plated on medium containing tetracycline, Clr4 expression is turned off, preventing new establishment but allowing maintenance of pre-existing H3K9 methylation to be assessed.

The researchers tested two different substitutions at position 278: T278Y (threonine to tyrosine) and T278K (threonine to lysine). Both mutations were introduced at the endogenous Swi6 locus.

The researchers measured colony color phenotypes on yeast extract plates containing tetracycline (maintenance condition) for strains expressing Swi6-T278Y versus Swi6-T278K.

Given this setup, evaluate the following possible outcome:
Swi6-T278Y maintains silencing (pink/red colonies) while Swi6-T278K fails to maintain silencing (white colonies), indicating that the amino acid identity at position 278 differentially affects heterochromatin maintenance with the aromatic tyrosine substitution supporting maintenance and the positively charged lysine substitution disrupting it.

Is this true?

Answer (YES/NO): YES